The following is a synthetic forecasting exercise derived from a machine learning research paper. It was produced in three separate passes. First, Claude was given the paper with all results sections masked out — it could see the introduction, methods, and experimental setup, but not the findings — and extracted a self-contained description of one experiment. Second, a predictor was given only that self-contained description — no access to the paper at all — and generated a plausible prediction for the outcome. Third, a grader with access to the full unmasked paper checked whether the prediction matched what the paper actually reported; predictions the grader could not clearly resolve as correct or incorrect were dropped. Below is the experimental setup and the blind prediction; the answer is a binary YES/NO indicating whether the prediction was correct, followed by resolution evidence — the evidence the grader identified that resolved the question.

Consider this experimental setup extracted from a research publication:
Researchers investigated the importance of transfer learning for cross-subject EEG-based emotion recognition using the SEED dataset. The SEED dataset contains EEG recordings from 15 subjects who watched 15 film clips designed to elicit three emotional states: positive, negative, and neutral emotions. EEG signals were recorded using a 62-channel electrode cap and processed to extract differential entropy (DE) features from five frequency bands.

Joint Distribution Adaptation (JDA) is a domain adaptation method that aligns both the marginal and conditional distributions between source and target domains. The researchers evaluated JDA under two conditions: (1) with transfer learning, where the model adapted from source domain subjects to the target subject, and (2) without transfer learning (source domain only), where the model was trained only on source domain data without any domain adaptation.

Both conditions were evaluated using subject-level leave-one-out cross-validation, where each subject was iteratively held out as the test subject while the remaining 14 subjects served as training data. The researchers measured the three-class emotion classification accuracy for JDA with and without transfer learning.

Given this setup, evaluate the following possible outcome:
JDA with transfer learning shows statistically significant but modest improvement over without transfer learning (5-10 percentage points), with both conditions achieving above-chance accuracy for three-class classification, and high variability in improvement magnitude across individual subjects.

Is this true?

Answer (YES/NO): NO